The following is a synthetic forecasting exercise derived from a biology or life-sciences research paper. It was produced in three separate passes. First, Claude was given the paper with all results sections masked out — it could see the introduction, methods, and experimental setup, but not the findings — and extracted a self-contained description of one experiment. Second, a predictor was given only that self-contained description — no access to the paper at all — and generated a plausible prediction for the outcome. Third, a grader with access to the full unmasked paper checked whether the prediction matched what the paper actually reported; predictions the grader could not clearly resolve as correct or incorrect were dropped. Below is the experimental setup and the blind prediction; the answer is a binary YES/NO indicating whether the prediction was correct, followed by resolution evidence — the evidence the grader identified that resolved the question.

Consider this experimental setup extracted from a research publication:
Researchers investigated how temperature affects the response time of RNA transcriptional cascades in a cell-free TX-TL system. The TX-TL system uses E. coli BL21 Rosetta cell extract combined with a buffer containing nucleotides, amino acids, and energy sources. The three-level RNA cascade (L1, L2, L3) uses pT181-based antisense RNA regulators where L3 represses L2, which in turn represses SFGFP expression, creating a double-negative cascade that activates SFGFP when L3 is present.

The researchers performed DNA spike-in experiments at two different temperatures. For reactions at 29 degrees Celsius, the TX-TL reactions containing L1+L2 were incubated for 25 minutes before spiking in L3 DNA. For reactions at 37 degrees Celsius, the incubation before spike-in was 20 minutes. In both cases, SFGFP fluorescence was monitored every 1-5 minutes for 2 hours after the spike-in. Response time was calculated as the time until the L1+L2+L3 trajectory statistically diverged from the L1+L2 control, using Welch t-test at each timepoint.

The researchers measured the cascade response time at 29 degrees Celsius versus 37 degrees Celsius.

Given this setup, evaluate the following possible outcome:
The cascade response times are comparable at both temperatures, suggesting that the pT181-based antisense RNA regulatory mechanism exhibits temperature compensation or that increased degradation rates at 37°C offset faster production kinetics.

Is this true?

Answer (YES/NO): NO